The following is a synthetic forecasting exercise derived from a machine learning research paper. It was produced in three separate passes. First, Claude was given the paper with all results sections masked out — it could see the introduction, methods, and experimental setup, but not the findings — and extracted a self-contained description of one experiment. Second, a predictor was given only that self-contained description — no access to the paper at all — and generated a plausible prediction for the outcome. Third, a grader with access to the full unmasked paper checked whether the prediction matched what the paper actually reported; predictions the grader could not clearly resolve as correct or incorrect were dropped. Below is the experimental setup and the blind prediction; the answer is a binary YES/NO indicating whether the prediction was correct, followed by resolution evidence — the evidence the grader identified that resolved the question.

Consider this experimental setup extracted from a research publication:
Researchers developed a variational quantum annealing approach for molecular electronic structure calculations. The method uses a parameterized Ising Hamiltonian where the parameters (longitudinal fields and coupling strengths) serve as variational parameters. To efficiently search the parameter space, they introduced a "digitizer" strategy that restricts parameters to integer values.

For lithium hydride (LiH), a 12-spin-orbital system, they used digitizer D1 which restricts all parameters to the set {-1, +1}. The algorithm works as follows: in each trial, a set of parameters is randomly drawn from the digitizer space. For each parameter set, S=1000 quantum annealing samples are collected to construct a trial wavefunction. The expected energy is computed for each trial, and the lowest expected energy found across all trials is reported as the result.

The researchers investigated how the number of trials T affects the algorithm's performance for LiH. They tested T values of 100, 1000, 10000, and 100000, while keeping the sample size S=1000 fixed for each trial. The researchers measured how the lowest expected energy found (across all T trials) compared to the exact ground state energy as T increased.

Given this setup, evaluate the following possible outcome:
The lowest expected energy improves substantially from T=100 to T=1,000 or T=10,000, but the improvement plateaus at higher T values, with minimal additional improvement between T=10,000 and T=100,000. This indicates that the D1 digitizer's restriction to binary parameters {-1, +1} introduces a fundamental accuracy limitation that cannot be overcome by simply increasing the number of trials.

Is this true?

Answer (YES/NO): NO